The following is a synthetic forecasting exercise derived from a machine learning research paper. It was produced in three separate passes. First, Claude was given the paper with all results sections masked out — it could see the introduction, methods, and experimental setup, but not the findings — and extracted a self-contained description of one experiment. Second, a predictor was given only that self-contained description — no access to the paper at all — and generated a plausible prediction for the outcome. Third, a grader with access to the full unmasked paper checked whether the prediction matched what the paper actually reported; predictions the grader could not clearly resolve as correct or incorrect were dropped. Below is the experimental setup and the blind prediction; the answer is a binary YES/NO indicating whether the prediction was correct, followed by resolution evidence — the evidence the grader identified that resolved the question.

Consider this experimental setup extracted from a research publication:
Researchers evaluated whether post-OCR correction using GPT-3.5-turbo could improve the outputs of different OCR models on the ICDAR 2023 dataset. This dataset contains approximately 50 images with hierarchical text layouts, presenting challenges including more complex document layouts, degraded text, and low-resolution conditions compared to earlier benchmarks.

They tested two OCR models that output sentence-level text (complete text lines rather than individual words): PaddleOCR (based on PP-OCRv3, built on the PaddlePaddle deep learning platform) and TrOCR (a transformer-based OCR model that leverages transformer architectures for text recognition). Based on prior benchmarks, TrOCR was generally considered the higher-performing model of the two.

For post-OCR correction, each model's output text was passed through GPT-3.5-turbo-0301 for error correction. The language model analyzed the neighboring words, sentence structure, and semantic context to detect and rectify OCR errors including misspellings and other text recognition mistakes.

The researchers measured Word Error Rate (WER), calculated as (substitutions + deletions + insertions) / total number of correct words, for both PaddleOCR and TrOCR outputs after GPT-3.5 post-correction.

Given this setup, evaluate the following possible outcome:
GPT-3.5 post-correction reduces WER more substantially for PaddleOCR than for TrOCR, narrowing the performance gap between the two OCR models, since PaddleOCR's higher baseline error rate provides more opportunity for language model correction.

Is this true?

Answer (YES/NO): YES